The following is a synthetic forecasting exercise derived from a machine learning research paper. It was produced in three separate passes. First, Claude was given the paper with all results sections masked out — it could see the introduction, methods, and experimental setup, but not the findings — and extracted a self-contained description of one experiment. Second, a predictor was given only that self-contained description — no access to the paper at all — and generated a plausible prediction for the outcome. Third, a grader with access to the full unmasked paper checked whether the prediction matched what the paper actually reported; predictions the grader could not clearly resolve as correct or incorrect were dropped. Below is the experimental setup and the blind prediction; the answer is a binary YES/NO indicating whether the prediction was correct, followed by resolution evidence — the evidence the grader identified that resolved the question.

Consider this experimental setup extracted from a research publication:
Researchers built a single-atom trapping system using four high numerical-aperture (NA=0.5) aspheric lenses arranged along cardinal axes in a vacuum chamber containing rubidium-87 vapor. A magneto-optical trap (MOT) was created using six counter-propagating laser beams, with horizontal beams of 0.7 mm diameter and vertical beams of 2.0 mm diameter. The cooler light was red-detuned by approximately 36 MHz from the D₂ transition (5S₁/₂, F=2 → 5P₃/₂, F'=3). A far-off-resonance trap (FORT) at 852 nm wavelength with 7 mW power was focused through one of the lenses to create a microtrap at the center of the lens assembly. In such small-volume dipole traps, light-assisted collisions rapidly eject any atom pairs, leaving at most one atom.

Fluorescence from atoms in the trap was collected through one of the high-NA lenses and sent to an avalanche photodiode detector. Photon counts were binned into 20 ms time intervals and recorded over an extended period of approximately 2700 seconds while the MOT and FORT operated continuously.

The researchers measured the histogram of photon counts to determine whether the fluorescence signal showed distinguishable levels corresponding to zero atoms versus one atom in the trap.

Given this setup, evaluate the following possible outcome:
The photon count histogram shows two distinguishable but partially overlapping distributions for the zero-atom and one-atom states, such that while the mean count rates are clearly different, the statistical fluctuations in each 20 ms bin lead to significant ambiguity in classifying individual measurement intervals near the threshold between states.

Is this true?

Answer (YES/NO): NO